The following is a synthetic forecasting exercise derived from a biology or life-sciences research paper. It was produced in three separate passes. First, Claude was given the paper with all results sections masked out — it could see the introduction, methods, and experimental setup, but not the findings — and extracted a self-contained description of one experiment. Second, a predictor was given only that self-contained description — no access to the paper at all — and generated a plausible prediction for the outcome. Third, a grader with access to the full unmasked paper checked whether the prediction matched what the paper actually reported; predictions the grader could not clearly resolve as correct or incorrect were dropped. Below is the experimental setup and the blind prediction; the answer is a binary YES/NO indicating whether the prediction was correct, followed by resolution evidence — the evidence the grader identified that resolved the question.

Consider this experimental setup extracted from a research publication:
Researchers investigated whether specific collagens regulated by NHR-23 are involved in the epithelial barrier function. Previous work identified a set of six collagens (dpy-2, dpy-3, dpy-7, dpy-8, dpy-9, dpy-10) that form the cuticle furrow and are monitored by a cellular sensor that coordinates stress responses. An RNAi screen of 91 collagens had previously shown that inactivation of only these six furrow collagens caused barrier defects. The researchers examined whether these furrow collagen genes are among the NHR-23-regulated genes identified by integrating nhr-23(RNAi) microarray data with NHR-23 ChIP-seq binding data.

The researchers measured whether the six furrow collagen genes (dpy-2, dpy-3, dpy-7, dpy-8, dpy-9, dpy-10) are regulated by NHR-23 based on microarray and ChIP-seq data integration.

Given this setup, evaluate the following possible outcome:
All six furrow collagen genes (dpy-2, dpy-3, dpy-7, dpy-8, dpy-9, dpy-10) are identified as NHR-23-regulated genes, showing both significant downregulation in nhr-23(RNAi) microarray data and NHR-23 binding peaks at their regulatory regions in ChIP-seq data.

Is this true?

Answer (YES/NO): NO